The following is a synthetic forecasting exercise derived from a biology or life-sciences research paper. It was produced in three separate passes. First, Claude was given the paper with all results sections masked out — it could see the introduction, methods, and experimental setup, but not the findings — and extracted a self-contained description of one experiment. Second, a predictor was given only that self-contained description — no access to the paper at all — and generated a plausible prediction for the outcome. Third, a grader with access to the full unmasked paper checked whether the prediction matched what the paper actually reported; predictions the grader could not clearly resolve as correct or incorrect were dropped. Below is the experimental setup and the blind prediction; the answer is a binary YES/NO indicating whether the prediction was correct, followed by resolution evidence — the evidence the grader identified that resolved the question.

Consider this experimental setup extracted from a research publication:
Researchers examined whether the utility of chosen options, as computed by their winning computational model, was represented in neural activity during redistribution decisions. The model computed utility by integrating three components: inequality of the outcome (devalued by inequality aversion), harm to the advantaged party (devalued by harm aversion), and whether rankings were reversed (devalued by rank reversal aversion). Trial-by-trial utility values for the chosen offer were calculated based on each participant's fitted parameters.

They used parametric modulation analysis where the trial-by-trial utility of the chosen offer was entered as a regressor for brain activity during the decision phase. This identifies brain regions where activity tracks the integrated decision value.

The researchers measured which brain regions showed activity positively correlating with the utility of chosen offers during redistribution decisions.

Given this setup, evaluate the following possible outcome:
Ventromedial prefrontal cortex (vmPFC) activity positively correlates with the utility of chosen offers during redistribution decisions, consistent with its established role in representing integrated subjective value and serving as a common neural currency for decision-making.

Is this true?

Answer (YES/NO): YES